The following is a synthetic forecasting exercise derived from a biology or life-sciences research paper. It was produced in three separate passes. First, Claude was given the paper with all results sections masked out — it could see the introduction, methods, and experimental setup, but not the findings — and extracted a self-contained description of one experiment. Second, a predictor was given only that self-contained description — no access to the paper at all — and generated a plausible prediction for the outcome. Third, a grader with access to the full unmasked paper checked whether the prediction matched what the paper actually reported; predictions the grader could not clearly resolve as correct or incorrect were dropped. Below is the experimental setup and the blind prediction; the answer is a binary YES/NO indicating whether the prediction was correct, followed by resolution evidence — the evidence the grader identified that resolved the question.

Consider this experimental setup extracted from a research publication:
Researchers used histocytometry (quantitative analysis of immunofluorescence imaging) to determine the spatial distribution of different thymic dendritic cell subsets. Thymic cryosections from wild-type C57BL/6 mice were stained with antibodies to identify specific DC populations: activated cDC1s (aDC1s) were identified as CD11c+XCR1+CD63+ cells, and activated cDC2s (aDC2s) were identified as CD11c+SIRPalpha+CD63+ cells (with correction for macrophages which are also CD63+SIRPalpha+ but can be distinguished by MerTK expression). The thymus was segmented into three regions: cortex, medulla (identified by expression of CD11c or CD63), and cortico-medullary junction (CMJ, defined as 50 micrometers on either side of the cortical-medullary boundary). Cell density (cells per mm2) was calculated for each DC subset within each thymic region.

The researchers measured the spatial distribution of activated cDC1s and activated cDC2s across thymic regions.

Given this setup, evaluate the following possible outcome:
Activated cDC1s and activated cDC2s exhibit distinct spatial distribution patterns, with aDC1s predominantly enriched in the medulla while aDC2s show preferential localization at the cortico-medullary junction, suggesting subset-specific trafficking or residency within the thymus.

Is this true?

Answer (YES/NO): NO